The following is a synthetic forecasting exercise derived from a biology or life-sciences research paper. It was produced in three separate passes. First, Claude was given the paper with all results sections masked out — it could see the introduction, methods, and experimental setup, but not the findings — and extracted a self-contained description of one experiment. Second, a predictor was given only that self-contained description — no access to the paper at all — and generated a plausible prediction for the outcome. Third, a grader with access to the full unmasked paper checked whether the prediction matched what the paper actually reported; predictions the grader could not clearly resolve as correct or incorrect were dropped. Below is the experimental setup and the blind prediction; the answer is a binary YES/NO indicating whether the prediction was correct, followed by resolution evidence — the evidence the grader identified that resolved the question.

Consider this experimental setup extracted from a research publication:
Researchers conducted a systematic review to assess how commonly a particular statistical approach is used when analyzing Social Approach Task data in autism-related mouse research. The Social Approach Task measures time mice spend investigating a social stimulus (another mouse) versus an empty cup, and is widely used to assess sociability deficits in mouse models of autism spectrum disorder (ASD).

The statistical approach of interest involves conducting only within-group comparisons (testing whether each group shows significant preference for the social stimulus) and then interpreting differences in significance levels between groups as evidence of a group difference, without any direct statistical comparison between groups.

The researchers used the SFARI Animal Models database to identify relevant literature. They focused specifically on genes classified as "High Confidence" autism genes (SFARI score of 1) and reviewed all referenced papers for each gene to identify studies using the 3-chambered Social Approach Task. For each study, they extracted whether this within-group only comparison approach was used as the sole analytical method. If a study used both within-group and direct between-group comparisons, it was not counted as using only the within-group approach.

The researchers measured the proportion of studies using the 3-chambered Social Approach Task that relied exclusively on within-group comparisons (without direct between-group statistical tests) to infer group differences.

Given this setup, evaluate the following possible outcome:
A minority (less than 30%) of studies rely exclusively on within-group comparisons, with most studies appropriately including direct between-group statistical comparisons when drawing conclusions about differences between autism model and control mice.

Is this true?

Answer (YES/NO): NO